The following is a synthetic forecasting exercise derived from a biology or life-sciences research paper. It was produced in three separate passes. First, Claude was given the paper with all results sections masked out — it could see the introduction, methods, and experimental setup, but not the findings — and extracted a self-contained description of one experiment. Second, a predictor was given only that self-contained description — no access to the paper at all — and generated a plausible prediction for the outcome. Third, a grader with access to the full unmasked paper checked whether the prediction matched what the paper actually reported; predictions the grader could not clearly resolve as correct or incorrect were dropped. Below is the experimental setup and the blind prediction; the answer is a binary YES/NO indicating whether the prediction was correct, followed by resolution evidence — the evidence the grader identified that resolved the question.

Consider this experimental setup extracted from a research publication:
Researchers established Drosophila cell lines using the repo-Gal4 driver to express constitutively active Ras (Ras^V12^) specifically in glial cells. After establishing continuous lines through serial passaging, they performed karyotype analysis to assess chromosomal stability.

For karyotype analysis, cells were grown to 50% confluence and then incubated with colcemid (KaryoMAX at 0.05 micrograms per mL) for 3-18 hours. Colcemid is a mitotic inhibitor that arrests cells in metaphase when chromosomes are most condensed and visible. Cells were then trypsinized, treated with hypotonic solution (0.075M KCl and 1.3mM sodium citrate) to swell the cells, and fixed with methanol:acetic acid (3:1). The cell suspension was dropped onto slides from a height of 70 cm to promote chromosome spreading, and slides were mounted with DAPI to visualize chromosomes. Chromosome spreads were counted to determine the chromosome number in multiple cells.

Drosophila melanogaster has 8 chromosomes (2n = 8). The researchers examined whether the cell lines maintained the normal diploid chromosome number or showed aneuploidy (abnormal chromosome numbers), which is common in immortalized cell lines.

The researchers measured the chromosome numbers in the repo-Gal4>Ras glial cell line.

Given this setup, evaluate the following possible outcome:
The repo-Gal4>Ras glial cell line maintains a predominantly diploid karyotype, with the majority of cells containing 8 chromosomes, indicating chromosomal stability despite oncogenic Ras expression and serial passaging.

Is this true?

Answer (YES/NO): YES